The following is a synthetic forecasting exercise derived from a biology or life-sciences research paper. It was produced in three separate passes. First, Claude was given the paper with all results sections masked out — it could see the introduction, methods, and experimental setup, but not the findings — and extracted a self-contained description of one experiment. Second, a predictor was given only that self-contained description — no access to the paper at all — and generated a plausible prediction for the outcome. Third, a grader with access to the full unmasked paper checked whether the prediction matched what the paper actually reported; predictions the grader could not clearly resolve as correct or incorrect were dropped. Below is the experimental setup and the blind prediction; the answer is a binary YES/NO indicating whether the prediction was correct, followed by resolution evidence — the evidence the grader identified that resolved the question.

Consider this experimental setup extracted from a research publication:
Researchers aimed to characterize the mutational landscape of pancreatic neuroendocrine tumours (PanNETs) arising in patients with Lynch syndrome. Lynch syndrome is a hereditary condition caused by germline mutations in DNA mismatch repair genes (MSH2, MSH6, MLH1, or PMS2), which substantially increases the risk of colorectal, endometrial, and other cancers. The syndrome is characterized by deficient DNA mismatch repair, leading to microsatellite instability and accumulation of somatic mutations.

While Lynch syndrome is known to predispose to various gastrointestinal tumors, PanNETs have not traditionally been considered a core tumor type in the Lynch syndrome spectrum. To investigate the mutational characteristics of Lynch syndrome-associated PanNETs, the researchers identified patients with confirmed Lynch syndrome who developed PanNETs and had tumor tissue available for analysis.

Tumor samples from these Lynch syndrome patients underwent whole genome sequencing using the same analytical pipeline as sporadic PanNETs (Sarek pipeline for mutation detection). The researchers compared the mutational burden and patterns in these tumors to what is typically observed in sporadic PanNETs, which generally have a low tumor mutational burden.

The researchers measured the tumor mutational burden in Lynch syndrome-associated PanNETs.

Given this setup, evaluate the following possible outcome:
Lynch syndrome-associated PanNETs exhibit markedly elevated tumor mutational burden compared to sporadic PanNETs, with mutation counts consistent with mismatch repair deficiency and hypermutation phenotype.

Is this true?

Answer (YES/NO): NO